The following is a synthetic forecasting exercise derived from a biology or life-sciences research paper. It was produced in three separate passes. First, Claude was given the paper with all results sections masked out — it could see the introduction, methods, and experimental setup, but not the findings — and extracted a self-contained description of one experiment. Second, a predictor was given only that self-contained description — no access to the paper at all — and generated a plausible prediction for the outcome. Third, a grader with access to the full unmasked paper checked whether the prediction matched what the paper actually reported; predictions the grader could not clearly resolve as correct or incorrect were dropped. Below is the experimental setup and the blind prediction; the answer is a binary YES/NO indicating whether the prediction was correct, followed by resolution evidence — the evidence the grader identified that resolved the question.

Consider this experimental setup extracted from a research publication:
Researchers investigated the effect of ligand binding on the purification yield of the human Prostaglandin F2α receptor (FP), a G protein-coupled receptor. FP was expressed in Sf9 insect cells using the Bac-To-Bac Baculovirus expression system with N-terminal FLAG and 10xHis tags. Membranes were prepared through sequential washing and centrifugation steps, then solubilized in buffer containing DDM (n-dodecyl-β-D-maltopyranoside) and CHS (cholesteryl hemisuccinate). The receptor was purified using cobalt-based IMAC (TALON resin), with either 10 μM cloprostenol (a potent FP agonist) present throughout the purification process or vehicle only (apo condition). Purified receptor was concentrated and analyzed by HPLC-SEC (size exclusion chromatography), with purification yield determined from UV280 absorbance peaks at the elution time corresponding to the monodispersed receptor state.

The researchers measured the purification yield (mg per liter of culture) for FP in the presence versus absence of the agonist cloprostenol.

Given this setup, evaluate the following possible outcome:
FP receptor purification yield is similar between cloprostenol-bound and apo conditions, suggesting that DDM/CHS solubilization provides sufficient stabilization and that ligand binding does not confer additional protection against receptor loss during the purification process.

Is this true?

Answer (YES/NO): NO